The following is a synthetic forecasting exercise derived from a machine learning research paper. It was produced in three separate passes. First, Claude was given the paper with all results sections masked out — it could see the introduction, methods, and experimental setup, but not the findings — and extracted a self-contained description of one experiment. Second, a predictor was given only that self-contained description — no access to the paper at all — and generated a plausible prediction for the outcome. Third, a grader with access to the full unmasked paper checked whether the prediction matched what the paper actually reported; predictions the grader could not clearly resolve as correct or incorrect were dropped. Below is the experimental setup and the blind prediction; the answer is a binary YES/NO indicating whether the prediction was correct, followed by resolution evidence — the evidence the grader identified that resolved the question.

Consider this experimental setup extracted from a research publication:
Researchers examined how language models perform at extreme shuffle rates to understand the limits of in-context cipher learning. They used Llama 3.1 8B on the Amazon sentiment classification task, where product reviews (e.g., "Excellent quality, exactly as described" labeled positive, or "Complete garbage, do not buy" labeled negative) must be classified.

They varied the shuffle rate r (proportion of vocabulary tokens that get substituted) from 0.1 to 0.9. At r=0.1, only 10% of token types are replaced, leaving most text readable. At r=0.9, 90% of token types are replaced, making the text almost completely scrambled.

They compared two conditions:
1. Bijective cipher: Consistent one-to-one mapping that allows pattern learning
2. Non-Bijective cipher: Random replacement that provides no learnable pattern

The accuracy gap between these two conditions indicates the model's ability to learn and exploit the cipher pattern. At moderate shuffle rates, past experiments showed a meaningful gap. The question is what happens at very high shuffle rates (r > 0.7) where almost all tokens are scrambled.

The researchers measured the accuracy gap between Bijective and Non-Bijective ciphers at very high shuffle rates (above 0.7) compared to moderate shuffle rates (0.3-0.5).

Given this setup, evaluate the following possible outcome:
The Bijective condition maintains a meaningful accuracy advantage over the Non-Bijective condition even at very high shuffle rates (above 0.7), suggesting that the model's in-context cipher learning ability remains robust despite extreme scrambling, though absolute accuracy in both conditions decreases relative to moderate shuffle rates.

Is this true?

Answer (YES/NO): NO